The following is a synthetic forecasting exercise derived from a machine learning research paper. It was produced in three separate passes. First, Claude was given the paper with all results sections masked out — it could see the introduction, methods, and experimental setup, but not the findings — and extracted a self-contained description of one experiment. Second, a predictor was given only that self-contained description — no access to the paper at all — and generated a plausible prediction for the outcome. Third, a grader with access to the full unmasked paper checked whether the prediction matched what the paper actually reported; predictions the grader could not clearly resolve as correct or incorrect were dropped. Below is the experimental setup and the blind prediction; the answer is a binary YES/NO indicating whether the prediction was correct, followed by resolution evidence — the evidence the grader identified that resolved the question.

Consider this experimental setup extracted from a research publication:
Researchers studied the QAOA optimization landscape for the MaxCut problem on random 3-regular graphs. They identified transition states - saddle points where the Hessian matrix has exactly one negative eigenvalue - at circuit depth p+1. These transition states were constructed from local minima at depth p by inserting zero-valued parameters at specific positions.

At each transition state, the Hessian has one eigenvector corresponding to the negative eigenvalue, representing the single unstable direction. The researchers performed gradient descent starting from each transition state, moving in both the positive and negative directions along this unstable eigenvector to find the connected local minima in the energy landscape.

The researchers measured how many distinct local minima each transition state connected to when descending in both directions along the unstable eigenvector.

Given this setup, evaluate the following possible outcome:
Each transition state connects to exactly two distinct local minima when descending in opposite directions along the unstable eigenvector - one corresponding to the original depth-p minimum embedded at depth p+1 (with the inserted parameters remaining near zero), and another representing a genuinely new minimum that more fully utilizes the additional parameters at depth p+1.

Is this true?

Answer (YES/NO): NO